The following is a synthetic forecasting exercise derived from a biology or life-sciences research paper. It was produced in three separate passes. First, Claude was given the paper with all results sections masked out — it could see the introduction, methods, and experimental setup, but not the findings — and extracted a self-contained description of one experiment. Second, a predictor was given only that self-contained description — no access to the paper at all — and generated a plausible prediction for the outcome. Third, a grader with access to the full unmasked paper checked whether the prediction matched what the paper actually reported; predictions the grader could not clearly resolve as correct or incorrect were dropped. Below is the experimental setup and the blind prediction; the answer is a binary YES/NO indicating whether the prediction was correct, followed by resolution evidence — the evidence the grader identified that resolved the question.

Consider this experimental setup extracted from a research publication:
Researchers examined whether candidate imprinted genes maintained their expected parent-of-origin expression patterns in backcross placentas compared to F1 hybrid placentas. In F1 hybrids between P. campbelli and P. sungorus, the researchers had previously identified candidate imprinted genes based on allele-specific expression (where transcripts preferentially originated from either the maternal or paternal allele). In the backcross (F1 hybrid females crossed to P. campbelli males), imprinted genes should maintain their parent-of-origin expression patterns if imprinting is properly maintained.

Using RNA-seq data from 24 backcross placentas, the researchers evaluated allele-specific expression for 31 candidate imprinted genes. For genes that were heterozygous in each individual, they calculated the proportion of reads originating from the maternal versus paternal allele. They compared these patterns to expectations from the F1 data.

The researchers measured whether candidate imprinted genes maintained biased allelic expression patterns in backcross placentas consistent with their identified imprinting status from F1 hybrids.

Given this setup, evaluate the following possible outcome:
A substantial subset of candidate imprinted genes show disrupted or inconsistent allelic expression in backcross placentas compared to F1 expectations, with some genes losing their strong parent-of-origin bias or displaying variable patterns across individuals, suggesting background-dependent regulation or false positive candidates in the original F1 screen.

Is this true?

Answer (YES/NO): NO